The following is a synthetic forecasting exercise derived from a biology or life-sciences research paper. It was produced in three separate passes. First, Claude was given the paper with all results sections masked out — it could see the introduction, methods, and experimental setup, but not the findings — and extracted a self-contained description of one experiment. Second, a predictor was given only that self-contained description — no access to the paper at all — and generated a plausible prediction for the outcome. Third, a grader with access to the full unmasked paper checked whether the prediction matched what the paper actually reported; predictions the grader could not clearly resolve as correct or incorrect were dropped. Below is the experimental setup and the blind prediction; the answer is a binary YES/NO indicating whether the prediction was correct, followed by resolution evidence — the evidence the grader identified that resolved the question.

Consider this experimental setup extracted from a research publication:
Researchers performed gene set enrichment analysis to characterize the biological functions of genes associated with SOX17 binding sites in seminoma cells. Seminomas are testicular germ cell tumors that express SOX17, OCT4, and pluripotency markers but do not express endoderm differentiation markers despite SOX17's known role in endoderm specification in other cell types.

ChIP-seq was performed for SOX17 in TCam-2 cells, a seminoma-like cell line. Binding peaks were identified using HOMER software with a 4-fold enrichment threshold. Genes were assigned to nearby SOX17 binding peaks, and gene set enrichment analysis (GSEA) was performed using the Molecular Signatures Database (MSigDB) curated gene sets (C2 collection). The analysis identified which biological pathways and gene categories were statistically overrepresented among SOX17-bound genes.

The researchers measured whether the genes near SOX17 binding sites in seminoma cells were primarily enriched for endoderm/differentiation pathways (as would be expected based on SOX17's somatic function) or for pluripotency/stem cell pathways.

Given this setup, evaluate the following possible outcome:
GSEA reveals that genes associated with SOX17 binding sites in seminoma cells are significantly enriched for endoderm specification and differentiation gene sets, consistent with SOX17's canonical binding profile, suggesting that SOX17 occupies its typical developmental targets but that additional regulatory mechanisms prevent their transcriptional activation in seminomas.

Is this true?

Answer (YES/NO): NO